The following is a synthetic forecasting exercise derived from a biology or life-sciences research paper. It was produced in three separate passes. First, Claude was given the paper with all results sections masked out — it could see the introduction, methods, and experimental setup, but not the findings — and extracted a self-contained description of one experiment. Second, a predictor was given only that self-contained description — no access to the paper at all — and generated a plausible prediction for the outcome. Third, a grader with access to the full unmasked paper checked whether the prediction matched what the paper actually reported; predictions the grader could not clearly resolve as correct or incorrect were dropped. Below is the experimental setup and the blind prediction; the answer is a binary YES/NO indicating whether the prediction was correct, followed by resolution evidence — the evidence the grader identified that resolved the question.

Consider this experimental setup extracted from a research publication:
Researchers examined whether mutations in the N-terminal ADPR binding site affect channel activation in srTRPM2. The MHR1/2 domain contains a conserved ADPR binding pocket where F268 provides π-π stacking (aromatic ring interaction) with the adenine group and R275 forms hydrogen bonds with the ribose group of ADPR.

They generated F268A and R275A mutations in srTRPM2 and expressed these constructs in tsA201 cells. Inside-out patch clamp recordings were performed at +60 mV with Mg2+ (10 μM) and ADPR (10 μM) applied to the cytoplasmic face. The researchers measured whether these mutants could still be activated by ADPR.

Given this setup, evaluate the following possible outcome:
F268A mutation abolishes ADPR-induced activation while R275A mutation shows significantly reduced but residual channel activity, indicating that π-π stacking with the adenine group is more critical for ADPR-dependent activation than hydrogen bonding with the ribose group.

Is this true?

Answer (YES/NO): NO